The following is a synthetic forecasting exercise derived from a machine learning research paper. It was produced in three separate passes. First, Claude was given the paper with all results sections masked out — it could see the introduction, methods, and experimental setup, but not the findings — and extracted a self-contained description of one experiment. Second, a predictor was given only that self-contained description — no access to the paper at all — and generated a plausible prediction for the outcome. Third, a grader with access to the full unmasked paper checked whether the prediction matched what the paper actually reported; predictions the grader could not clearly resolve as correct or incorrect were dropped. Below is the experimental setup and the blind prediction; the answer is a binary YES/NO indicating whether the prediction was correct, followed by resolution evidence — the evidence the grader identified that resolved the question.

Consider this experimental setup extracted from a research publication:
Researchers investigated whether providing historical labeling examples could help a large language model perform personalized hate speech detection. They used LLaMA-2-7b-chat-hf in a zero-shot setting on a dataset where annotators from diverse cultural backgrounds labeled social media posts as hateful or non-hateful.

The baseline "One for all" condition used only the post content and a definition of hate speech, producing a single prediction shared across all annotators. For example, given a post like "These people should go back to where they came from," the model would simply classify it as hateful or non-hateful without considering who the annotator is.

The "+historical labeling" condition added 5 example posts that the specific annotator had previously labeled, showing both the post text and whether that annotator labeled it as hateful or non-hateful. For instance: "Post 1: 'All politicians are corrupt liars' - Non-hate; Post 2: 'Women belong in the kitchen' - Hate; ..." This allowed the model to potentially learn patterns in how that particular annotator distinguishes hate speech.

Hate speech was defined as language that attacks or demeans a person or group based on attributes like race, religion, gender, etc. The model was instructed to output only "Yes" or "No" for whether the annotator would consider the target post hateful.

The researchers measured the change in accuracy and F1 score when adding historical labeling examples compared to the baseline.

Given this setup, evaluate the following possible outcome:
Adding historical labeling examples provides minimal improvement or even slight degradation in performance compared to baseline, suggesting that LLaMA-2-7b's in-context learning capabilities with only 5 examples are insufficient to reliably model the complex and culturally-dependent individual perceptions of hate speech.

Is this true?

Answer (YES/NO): NO